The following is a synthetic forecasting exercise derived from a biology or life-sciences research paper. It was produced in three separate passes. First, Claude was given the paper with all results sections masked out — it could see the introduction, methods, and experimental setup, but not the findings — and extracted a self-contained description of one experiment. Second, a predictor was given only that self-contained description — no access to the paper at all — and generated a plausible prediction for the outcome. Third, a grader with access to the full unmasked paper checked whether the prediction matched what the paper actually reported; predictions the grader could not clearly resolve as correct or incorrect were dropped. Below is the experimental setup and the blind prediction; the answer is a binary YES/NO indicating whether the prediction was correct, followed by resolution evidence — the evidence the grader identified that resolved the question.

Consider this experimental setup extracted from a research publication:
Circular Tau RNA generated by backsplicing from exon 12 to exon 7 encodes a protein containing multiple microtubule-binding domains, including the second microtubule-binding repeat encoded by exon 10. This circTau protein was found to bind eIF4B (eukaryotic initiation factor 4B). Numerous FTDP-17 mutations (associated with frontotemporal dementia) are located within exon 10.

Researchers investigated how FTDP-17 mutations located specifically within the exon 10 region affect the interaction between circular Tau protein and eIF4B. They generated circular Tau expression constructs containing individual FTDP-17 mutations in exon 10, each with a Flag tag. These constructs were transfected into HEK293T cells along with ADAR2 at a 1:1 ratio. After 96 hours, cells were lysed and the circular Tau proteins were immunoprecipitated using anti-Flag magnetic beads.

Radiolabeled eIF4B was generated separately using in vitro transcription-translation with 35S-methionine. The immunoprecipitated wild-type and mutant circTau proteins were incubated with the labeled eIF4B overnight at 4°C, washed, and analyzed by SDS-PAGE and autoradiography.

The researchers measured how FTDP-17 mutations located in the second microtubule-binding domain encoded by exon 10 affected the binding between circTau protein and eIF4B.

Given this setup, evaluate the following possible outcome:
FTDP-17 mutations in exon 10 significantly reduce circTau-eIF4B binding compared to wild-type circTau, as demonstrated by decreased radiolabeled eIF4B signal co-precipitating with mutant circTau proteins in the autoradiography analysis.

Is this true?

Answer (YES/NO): YES